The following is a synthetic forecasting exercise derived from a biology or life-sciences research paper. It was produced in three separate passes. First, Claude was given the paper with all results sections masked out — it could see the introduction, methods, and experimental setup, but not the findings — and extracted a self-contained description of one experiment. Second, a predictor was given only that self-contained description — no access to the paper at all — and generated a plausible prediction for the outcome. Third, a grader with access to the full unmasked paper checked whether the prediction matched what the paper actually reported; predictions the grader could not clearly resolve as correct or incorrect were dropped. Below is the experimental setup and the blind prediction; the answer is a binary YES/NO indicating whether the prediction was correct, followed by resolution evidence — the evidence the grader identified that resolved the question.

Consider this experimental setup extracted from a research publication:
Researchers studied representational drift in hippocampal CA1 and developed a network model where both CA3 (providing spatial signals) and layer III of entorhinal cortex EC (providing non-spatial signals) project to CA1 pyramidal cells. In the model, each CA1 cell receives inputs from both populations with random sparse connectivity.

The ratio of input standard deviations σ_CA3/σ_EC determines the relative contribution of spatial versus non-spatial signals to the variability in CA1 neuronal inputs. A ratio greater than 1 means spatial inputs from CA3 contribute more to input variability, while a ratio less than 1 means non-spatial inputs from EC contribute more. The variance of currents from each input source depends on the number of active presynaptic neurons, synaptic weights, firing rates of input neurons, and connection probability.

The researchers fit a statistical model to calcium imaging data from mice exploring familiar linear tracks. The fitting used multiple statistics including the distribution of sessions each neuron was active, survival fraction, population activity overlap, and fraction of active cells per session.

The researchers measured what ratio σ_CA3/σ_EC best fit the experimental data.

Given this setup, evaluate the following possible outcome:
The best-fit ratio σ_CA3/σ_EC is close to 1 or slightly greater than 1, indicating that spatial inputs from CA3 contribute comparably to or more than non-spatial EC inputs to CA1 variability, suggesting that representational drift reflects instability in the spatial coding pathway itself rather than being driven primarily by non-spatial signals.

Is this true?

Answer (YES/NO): YES